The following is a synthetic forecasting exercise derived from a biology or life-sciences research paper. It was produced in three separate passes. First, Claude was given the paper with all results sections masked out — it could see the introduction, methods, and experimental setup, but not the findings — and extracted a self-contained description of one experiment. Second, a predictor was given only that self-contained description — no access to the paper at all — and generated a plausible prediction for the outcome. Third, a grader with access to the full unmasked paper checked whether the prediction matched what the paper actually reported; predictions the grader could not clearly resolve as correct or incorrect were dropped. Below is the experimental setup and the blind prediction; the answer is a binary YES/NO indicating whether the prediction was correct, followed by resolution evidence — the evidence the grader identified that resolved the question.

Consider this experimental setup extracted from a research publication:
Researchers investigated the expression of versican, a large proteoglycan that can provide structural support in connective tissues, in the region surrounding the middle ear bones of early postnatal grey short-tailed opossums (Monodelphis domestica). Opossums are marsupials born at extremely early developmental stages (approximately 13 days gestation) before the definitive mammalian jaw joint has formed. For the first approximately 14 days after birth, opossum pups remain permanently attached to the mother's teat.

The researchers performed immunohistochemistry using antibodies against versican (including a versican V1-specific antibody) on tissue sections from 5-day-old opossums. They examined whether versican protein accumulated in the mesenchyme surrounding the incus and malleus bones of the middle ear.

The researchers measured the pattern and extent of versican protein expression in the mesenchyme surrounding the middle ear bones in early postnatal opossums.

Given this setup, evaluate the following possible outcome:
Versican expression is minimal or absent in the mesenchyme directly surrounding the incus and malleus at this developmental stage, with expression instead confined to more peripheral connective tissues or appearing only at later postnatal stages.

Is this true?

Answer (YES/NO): NO